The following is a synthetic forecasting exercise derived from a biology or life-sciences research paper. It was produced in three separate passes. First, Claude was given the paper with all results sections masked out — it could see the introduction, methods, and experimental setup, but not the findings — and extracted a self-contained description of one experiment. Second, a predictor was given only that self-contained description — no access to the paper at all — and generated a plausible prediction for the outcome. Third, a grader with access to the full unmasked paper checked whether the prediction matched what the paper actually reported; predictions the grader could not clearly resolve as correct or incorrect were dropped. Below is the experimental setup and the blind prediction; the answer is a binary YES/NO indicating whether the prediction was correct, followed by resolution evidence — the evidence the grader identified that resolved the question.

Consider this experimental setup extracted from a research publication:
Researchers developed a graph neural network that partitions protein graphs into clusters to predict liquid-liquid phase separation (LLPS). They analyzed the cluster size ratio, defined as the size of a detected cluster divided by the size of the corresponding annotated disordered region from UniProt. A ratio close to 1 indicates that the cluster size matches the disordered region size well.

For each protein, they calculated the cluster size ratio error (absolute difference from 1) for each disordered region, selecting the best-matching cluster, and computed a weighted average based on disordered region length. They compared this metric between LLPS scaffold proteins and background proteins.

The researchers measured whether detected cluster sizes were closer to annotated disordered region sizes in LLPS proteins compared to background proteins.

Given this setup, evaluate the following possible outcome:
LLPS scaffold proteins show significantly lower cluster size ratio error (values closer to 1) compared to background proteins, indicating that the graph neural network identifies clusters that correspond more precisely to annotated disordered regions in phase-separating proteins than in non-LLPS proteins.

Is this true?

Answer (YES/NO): YES